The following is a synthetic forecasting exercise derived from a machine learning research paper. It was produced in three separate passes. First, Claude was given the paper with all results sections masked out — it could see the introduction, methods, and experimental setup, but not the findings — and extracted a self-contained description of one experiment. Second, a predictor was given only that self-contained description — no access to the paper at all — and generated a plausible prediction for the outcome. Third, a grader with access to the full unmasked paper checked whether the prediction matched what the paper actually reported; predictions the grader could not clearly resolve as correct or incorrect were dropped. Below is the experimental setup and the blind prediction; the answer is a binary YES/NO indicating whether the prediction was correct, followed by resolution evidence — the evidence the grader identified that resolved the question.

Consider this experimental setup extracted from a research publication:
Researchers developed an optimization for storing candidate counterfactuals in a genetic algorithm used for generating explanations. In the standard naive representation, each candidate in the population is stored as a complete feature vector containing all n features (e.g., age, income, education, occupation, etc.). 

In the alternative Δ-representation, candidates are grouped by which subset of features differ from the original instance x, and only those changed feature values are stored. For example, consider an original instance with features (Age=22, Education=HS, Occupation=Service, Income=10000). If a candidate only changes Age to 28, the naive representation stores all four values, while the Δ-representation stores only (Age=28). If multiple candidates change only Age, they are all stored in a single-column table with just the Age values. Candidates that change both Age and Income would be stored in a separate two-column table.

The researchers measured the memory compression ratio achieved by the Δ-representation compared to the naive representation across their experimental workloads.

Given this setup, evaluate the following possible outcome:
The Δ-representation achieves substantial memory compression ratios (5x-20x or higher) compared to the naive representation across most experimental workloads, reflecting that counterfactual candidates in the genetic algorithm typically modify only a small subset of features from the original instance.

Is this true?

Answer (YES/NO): YES